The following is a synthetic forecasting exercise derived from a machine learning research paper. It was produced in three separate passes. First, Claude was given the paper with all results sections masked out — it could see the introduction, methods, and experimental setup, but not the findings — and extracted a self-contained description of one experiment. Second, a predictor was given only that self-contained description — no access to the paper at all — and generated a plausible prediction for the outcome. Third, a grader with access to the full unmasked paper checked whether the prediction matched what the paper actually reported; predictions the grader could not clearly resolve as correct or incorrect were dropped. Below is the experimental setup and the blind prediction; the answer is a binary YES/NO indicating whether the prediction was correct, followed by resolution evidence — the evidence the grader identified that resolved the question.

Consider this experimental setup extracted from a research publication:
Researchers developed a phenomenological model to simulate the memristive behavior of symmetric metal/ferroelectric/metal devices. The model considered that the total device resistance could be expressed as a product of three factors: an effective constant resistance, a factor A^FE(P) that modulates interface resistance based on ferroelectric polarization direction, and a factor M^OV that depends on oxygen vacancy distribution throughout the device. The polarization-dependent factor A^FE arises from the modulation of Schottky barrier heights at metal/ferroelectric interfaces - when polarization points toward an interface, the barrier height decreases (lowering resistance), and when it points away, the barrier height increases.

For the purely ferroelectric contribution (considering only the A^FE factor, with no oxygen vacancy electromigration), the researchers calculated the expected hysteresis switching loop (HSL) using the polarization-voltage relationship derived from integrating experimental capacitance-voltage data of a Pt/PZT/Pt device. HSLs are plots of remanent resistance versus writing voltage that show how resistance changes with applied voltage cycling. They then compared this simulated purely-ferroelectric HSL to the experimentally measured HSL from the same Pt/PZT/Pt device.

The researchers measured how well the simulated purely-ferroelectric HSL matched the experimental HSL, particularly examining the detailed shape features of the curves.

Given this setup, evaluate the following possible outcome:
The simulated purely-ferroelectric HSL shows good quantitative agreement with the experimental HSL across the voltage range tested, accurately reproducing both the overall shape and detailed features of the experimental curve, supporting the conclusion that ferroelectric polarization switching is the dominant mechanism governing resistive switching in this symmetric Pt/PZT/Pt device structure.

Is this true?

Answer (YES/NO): NO